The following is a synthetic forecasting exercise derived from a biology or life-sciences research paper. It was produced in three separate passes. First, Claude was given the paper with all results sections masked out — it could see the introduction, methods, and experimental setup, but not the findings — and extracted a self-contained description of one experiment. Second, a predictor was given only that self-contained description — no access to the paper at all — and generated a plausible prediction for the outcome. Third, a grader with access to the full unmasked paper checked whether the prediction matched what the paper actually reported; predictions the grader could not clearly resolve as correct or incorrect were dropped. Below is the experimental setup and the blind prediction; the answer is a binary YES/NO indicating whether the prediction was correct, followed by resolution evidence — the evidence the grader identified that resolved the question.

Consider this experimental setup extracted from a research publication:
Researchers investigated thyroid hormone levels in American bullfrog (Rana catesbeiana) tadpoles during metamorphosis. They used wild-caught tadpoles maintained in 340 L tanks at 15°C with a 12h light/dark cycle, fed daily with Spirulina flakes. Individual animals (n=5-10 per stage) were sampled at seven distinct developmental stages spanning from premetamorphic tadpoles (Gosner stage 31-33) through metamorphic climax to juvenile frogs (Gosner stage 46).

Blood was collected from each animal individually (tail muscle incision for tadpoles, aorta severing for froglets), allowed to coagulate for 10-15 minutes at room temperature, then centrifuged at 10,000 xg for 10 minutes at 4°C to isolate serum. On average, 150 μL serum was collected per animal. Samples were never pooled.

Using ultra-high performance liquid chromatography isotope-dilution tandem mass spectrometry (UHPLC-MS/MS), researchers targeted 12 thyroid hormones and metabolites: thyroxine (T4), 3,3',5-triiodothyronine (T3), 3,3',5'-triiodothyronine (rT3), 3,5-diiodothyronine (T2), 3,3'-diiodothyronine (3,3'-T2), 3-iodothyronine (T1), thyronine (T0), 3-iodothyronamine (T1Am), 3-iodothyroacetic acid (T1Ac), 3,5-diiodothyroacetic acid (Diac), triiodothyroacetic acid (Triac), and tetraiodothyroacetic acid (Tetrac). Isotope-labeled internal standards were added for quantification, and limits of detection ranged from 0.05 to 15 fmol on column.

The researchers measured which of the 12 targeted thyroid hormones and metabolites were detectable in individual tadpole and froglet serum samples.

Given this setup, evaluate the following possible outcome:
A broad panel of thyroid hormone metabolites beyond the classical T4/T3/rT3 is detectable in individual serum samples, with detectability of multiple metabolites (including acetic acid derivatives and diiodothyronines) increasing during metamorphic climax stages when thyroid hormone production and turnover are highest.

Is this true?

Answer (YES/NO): NO